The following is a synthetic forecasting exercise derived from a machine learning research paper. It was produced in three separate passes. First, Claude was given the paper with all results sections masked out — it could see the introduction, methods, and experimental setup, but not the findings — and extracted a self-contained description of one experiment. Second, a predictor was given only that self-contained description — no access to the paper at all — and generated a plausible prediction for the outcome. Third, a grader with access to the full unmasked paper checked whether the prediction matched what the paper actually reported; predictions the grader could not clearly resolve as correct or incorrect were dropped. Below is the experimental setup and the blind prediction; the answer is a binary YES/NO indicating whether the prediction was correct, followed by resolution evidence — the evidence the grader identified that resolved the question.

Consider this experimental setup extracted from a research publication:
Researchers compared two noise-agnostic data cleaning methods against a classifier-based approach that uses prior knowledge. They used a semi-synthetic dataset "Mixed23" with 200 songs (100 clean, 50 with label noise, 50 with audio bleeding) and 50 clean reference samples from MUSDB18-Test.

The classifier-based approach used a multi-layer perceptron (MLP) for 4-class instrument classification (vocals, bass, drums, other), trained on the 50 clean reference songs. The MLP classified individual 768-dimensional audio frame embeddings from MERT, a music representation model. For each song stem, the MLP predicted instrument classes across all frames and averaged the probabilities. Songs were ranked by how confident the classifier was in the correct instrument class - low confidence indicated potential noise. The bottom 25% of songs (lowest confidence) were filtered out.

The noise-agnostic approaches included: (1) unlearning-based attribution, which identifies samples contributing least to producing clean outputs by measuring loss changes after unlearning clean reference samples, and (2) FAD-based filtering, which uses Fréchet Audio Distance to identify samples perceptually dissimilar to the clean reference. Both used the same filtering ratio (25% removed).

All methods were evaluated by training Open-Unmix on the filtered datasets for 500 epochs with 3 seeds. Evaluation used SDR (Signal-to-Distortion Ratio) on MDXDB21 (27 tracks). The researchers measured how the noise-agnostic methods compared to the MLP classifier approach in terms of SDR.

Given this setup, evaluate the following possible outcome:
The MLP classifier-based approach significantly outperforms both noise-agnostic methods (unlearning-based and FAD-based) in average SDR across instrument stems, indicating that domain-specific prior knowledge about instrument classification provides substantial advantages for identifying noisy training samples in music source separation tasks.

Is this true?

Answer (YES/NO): NO